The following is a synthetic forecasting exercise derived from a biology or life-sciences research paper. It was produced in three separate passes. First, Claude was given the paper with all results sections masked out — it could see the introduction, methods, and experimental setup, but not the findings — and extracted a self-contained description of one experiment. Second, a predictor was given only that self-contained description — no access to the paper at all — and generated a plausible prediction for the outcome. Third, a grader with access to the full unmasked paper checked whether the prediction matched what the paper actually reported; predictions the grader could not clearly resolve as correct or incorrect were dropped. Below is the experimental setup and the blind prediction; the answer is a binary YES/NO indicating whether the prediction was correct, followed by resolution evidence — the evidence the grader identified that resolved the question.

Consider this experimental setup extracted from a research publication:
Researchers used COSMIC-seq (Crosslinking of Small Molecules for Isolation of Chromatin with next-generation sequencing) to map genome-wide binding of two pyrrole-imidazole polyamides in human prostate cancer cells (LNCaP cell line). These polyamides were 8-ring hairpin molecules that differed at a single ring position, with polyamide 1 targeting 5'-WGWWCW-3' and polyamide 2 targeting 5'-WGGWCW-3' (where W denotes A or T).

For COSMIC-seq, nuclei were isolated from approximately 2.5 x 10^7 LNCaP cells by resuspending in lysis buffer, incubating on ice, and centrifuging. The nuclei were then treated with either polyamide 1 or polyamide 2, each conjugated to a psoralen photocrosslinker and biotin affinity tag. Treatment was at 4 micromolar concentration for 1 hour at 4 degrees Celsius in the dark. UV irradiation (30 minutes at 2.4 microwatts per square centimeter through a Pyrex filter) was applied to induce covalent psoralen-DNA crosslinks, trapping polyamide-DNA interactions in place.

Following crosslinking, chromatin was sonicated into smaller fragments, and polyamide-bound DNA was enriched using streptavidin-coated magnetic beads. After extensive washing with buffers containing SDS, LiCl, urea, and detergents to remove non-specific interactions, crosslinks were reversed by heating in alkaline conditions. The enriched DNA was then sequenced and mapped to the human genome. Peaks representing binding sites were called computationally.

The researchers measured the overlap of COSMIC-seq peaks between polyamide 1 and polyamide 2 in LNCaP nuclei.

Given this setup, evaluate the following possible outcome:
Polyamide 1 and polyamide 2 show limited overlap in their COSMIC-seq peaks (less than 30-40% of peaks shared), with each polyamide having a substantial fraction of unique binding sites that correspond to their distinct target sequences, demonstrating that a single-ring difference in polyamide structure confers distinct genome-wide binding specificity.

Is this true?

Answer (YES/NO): YES